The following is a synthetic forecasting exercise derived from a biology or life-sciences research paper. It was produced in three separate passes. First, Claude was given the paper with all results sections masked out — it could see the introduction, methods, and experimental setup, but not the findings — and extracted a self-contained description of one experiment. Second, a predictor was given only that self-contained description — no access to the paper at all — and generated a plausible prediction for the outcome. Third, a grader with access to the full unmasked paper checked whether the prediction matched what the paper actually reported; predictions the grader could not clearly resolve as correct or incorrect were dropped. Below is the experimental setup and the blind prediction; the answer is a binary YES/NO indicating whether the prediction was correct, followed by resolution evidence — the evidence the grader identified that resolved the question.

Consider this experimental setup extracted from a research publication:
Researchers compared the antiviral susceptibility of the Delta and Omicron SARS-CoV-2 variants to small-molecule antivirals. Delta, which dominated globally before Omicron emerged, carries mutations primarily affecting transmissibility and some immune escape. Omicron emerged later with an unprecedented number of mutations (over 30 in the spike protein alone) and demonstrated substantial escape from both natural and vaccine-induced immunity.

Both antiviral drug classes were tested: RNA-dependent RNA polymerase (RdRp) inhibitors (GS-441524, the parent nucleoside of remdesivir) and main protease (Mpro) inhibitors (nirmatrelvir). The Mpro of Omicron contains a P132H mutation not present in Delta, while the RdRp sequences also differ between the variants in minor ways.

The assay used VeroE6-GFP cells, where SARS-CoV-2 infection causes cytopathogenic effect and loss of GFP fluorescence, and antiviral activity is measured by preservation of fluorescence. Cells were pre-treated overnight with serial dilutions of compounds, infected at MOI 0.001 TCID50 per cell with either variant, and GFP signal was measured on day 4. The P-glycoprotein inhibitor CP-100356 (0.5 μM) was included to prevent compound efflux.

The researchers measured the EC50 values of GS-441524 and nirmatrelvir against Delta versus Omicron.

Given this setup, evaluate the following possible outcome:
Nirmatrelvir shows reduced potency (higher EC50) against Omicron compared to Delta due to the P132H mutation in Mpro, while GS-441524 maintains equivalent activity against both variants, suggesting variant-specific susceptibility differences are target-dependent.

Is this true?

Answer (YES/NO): NO